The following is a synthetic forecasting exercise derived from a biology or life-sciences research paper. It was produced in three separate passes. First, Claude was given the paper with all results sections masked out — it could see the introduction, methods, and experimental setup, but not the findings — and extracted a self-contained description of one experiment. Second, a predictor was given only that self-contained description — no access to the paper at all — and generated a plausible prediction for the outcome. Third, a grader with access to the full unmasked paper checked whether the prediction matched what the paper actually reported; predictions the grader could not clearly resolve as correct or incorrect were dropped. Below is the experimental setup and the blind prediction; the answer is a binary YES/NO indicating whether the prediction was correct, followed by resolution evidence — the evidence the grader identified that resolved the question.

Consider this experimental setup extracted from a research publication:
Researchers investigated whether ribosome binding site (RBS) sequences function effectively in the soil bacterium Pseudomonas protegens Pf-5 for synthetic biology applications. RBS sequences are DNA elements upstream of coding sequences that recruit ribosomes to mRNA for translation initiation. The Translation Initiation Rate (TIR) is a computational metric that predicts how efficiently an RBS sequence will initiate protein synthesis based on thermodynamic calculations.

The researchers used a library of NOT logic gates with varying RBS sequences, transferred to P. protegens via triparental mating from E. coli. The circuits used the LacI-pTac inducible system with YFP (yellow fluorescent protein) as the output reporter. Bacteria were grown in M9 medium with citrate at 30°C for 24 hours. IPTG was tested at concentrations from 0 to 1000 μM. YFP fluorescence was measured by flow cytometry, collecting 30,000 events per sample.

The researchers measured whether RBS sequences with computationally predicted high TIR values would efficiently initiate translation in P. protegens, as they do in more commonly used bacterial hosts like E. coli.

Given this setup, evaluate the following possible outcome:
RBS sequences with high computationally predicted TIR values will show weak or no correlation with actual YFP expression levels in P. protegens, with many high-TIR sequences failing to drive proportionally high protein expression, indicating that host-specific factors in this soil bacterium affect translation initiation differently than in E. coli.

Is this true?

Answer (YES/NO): NO